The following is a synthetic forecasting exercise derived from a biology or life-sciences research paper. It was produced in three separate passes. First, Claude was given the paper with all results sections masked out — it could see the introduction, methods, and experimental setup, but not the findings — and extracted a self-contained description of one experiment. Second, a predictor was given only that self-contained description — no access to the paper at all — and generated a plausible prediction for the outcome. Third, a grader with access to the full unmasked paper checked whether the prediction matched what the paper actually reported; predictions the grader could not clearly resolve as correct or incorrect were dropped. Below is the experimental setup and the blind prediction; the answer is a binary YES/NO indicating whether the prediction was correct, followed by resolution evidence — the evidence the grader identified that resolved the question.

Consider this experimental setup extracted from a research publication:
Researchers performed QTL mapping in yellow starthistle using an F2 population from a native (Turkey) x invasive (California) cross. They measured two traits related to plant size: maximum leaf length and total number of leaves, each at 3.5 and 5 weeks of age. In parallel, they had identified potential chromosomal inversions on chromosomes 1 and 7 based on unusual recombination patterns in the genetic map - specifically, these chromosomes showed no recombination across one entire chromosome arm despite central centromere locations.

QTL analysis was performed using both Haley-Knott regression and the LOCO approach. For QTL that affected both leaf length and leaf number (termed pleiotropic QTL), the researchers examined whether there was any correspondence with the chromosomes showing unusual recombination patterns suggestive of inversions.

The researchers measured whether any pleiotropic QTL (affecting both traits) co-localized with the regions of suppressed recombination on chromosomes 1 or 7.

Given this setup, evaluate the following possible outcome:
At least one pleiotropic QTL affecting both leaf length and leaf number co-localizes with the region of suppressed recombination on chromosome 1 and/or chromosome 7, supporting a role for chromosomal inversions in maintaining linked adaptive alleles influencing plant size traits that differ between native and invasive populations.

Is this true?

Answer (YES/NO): YES